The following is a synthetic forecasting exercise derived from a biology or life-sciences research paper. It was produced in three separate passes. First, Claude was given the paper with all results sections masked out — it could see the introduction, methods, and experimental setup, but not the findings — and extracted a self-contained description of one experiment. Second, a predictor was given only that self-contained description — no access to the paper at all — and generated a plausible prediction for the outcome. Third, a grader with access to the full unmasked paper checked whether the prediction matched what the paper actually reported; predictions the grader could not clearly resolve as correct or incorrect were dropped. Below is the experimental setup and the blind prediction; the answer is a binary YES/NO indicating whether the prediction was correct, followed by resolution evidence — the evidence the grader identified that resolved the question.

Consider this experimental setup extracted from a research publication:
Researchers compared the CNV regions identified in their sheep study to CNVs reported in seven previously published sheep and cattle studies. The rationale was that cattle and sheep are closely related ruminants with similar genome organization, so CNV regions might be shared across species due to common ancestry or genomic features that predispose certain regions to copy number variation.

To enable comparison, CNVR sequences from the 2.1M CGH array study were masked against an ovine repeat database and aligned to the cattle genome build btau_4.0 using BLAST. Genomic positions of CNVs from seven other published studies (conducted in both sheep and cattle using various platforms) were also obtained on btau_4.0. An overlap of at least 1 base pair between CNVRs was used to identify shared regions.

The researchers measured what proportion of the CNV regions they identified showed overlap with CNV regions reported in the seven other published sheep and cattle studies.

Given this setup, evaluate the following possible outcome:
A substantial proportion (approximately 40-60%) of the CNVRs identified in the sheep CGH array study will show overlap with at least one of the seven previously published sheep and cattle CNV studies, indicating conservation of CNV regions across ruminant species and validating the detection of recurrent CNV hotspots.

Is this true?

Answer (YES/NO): NO